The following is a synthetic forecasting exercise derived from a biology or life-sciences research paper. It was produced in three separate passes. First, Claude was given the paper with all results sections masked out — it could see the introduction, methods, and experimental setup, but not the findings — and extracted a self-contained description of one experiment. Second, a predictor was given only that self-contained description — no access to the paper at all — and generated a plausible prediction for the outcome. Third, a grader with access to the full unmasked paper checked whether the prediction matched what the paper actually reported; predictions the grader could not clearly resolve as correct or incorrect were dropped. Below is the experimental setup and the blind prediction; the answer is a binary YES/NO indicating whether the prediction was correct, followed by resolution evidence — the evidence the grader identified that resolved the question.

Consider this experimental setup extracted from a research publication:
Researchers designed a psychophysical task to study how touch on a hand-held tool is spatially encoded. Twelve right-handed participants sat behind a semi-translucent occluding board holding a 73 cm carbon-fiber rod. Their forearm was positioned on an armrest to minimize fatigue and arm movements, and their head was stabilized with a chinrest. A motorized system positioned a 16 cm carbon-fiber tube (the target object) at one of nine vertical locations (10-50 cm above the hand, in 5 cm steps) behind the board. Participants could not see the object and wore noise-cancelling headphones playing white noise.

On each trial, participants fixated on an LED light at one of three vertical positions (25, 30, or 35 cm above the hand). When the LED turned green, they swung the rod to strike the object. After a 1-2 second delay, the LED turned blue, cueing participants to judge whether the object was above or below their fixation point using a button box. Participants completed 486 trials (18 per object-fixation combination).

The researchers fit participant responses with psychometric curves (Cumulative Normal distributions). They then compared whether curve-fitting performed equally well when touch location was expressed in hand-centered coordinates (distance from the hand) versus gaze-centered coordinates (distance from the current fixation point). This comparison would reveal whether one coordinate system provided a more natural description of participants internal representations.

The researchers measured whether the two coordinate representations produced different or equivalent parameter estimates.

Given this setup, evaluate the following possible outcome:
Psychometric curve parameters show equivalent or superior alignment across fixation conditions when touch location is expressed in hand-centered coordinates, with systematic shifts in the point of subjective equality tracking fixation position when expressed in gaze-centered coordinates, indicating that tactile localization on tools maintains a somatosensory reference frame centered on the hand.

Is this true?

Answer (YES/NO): NO